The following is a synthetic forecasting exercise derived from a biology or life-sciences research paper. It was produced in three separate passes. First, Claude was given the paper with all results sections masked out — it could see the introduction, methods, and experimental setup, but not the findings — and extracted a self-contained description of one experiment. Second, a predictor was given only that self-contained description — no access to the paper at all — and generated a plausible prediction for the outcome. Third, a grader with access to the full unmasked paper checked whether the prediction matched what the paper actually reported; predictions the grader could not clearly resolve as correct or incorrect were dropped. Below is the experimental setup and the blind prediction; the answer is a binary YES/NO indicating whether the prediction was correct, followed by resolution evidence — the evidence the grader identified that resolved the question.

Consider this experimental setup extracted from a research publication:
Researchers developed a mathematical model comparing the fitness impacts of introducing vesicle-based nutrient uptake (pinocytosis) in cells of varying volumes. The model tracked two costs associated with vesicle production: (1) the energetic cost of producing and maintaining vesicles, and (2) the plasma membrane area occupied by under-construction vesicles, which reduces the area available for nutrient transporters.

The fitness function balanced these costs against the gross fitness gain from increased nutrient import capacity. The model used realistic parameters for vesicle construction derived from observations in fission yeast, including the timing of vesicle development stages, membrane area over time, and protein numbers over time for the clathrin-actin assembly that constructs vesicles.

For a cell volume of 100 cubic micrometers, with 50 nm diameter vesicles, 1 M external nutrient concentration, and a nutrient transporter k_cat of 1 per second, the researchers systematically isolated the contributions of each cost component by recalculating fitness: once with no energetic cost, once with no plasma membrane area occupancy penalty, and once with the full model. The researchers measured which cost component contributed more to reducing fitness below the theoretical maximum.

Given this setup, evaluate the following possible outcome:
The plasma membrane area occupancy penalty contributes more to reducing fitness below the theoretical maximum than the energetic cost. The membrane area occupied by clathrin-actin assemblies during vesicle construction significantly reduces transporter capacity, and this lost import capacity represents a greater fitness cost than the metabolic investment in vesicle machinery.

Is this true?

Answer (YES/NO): YES